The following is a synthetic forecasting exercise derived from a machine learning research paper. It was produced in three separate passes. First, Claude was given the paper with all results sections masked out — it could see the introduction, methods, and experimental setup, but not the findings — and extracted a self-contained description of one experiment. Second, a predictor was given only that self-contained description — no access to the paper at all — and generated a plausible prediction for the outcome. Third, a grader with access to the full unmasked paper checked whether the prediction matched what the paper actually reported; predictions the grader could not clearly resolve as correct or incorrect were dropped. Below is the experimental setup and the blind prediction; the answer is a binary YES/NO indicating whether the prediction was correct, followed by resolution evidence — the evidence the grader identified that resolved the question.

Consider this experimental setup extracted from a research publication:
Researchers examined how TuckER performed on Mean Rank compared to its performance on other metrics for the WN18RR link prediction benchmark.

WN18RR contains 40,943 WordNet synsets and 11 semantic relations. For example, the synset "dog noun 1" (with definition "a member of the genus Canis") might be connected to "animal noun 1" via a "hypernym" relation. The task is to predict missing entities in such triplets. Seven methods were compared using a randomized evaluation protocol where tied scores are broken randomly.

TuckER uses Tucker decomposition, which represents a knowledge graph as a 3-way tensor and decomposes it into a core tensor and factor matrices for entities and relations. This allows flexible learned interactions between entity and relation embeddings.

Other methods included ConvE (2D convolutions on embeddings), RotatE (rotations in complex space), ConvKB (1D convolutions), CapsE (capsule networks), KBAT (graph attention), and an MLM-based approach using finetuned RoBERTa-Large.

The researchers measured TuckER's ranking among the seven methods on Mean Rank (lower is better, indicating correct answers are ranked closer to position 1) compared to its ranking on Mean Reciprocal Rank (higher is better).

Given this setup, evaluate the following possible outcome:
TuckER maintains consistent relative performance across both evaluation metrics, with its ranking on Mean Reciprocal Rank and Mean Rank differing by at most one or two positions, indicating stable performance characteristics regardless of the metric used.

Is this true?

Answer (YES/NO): NO